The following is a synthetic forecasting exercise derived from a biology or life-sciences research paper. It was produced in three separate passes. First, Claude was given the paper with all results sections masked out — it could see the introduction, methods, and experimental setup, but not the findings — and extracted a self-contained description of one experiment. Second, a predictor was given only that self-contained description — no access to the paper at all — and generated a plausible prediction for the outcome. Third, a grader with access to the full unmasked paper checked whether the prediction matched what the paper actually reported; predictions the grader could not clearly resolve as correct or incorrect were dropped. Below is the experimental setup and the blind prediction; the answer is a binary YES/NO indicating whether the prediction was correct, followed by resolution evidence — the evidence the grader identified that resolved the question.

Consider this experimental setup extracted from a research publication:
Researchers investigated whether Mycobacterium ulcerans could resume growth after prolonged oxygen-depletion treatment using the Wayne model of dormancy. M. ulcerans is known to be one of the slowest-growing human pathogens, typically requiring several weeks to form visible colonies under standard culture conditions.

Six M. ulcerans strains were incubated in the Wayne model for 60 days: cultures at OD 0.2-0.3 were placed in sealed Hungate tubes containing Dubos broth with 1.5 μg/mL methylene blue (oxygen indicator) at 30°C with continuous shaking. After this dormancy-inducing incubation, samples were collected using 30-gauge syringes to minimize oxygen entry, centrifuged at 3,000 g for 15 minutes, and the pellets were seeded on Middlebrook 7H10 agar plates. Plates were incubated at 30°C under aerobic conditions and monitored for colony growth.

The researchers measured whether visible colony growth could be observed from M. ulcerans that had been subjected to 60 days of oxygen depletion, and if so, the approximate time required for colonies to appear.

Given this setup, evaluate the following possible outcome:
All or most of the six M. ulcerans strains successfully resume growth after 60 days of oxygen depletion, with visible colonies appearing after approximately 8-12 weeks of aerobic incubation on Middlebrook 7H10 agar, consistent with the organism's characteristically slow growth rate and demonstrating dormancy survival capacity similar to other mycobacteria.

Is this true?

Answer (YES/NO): NO